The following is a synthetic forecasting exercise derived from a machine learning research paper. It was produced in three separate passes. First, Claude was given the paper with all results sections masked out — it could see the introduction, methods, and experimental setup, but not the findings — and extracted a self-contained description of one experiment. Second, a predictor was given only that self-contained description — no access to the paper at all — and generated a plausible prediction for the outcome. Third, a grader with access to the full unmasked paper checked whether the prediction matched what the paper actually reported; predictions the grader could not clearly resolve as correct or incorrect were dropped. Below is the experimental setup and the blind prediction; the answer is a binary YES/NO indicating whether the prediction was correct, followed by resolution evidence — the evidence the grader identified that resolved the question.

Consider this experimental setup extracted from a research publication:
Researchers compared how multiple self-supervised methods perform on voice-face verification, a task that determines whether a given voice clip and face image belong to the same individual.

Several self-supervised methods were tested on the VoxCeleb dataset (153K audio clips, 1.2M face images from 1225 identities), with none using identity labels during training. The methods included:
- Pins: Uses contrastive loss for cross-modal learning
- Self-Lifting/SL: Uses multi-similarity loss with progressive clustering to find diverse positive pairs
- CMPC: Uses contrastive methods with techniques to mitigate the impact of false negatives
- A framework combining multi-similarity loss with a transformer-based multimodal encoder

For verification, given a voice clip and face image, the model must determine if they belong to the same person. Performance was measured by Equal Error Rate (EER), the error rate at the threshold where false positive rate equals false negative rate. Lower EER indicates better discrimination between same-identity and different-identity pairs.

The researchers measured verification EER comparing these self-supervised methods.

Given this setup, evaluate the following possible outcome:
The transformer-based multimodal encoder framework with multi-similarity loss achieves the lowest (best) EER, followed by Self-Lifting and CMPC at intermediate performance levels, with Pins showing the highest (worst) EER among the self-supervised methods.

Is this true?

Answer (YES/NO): YES